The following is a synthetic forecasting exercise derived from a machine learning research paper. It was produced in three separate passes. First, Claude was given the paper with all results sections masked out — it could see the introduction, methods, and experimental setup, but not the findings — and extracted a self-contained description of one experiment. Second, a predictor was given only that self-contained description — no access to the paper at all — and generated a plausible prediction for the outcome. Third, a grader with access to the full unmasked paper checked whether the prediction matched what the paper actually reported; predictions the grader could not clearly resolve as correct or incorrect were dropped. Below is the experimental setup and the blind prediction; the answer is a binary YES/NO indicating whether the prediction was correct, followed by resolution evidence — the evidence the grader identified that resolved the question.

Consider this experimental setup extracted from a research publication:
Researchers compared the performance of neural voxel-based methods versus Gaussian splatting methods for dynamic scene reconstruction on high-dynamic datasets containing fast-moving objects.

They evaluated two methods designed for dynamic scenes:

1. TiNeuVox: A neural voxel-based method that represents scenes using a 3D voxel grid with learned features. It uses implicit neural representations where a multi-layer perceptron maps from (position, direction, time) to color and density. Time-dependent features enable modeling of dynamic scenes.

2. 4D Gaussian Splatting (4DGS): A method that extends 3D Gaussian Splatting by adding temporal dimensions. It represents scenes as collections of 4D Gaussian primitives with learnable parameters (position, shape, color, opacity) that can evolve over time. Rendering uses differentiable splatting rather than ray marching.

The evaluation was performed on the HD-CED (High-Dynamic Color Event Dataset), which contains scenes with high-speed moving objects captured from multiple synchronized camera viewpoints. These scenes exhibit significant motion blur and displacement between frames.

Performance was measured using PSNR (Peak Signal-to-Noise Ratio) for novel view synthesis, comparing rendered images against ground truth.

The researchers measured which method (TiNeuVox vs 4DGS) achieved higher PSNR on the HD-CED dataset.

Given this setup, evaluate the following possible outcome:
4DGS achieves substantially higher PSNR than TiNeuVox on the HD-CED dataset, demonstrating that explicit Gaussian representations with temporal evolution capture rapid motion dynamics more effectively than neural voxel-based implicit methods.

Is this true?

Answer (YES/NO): NO